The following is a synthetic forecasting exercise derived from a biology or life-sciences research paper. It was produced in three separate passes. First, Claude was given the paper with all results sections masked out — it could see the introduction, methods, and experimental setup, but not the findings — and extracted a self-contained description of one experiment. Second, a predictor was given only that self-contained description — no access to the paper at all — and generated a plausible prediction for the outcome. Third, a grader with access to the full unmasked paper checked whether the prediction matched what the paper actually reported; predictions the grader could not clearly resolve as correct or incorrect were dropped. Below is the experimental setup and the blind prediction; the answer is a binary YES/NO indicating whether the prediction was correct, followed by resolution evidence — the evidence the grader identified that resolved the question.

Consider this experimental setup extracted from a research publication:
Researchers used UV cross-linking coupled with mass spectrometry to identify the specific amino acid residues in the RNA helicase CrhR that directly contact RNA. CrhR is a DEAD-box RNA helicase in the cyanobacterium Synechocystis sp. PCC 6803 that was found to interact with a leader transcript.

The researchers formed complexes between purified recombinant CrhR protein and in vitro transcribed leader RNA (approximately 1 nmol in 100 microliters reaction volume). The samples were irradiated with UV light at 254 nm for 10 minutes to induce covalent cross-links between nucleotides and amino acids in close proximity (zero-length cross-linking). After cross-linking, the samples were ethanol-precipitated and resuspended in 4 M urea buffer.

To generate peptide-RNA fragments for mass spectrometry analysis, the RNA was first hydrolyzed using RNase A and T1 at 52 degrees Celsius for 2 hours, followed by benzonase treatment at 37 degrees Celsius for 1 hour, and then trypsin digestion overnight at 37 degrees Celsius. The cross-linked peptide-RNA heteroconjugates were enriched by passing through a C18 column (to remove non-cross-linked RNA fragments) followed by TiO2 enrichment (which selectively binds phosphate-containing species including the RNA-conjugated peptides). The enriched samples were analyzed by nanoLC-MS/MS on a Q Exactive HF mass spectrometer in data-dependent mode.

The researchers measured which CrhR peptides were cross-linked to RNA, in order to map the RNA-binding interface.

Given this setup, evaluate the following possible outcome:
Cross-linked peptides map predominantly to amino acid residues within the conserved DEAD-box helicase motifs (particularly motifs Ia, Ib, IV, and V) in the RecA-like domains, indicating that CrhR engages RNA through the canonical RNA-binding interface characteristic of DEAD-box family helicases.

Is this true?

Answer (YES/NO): NO